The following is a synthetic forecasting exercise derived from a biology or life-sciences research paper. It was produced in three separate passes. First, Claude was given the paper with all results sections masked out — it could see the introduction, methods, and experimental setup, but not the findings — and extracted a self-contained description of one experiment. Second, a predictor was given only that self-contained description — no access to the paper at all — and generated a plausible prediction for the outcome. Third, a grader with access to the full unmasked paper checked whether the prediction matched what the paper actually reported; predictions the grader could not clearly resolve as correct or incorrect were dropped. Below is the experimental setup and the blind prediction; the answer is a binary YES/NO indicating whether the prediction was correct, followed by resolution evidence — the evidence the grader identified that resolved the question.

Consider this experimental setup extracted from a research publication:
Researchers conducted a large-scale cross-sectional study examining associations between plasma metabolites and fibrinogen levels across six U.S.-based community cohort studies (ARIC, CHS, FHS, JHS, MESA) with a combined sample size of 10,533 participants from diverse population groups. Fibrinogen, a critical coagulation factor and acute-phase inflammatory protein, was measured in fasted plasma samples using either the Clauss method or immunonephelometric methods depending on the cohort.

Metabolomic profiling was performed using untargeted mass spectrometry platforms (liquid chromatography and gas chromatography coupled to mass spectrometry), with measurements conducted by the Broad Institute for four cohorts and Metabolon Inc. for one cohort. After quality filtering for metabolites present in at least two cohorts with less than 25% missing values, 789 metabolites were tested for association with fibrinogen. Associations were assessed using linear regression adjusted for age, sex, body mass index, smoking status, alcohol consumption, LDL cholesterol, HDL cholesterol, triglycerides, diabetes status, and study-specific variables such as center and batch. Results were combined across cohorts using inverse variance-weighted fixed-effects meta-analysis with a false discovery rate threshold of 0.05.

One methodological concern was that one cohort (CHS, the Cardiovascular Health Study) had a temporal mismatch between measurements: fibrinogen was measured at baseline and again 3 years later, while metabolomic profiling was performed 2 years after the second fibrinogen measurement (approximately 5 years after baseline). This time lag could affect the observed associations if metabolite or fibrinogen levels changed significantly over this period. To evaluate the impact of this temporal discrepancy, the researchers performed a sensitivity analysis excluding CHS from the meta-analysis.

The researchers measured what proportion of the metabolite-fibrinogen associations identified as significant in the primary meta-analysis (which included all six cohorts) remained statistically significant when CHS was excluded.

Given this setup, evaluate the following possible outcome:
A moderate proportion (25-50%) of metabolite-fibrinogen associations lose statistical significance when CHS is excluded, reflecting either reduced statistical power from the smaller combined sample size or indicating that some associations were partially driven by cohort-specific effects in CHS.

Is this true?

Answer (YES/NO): NO